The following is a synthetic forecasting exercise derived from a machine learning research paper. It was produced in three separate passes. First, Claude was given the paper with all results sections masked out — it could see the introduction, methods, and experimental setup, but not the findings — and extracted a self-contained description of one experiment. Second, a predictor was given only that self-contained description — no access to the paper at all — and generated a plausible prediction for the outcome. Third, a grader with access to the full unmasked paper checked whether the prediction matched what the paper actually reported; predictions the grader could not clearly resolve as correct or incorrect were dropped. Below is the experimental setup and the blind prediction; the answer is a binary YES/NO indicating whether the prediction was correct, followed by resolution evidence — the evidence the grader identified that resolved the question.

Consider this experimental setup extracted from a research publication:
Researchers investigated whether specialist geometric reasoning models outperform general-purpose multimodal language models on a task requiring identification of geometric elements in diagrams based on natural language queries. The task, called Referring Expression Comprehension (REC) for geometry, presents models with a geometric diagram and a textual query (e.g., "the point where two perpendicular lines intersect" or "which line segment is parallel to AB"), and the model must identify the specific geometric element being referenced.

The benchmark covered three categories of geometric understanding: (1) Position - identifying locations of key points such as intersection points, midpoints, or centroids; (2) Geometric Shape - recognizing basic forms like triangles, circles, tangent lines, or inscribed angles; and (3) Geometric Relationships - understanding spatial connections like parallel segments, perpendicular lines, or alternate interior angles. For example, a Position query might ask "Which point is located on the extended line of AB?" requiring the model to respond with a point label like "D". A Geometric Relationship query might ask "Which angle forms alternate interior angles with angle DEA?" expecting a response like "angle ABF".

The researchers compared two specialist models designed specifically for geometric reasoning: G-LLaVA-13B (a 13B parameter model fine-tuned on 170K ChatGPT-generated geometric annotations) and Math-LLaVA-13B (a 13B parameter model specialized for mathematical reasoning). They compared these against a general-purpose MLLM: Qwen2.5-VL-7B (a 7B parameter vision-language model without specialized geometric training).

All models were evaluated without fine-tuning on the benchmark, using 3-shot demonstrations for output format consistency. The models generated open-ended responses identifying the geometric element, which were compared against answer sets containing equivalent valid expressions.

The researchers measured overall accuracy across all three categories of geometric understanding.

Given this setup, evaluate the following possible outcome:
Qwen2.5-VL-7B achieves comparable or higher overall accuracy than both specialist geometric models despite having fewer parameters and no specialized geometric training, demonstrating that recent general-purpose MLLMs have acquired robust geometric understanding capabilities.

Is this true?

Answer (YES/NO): YES